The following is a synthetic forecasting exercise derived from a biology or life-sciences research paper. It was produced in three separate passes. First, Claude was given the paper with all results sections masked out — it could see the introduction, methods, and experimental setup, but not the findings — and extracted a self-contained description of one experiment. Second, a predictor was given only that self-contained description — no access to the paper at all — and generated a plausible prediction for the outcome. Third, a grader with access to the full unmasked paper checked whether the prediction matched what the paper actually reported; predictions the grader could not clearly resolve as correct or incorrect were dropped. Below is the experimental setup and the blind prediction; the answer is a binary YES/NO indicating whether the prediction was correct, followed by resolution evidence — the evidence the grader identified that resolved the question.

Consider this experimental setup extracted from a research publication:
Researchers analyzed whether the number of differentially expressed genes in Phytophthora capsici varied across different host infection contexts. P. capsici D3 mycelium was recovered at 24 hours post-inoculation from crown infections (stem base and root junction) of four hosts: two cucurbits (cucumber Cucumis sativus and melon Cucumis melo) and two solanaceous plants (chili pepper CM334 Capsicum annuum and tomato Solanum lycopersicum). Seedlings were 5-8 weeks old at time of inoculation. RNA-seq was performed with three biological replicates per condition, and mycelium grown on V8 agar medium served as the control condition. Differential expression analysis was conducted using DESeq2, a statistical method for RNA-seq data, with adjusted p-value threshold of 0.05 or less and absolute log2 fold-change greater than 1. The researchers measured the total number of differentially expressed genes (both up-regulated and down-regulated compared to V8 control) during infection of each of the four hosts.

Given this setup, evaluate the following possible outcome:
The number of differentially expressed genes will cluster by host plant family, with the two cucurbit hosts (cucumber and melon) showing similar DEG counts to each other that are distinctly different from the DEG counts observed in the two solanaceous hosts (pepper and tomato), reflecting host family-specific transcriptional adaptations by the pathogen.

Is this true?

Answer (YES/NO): NO